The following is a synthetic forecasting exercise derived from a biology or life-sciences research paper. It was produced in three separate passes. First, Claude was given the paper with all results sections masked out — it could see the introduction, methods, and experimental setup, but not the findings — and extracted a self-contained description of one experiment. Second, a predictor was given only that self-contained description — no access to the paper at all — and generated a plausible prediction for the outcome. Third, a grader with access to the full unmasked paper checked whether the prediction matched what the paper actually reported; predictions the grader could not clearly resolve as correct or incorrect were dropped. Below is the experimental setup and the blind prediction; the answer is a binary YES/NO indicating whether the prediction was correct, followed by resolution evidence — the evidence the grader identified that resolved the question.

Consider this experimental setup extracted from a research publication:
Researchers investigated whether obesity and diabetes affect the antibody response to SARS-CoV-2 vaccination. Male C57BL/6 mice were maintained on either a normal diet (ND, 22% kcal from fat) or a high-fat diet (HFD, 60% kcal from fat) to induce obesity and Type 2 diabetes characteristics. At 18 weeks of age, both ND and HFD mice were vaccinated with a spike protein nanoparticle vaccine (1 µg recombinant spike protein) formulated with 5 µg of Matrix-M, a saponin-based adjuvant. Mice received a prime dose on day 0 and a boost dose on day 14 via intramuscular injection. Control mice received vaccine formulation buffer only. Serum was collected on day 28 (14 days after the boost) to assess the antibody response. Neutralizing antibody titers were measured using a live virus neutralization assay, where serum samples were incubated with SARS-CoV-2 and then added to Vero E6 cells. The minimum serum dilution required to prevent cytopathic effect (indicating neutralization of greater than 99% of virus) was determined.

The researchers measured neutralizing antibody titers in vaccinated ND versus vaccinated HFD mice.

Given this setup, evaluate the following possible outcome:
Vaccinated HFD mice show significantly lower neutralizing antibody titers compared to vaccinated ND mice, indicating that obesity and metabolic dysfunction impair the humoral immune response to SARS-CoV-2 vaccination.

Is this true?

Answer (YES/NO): NO